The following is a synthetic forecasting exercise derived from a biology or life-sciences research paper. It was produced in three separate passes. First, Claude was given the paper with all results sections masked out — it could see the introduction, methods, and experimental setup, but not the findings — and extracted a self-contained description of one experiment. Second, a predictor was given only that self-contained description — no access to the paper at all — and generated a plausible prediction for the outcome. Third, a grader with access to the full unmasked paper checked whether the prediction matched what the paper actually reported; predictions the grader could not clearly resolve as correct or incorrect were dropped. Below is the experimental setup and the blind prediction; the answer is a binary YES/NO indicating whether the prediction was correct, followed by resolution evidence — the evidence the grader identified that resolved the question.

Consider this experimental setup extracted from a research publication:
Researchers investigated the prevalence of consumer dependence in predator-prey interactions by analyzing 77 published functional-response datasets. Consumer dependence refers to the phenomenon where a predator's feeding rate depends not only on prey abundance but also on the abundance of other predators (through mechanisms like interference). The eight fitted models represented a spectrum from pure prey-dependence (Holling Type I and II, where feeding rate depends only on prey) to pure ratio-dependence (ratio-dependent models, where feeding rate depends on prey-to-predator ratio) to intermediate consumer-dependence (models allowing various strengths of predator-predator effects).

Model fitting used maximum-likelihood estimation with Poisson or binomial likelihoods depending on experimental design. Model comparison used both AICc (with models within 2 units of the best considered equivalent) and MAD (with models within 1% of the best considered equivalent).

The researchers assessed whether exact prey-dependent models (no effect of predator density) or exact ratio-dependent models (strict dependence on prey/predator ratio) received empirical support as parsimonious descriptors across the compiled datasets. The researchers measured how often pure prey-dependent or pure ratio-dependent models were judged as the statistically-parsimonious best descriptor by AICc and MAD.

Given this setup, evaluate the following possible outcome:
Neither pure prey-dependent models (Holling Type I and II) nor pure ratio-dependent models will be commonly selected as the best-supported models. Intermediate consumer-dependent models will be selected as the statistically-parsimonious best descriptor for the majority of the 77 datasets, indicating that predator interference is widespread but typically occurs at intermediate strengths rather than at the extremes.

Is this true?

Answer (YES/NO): YES